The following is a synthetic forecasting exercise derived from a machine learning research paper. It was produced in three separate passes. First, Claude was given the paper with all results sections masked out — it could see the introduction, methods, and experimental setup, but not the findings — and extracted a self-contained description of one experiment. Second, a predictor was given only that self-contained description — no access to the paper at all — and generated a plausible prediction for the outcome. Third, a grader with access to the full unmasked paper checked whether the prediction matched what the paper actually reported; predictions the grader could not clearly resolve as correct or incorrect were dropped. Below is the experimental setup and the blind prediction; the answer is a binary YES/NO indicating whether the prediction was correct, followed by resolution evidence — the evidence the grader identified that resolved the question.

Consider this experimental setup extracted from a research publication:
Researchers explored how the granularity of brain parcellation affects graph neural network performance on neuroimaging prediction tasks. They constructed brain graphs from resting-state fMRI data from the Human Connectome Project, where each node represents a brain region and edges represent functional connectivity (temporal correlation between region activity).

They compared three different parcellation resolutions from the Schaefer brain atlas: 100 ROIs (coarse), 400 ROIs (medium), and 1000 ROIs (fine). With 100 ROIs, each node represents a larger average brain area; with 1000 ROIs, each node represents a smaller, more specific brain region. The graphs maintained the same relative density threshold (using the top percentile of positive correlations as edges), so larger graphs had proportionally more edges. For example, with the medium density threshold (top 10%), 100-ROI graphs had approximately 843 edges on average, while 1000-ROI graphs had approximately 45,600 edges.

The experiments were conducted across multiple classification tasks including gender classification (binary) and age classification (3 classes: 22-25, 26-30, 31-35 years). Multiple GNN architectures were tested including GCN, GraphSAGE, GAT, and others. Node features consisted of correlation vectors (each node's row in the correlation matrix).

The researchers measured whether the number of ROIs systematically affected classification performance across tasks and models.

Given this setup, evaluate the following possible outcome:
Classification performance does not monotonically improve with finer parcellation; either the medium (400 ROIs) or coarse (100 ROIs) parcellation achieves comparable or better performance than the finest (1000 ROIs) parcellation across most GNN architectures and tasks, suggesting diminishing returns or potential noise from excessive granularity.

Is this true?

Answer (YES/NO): NO